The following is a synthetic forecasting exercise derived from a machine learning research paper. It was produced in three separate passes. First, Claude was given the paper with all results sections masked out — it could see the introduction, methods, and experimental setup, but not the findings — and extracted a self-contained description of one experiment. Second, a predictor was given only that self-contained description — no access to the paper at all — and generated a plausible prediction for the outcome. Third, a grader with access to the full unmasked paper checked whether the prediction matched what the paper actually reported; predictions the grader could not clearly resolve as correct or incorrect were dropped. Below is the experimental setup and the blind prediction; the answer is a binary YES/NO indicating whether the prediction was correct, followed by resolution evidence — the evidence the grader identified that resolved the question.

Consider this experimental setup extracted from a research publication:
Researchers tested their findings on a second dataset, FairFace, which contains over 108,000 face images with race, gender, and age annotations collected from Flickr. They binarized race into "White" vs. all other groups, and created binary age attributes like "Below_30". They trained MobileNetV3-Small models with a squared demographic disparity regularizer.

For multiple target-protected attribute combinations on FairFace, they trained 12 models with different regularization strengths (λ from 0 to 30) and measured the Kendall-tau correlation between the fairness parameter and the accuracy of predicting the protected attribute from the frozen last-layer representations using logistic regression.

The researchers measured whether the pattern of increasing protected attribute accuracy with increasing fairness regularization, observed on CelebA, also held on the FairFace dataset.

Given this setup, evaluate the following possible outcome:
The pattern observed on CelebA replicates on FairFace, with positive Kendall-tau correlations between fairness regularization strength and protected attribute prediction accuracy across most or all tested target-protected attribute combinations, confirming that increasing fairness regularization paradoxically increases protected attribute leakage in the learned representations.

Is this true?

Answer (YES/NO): YES